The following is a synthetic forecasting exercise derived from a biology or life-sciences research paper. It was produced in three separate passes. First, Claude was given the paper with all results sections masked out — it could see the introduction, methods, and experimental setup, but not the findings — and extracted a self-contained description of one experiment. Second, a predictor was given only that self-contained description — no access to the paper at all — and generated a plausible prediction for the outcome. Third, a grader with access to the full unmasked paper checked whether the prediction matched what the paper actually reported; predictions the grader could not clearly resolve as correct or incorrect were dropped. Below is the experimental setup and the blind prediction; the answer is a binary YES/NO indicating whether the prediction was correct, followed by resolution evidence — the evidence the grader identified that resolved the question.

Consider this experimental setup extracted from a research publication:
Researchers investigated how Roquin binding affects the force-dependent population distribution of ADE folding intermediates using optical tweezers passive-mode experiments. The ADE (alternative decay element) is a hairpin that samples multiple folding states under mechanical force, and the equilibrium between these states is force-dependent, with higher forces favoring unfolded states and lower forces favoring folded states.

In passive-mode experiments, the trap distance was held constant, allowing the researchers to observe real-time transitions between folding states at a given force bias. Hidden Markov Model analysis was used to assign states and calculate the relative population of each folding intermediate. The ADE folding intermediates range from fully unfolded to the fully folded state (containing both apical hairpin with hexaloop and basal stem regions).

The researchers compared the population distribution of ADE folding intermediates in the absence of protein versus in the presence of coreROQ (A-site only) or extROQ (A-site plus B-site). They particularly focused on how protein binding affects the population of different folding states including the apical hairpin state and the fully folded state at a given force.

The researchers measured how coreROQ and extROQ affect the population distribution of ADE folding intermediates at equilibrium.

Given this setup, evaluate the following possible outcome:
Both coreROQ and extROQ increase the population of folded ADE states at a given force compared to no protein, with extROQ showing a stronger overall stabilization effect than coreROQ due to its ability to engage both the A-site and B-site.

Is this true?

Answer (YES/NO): NO